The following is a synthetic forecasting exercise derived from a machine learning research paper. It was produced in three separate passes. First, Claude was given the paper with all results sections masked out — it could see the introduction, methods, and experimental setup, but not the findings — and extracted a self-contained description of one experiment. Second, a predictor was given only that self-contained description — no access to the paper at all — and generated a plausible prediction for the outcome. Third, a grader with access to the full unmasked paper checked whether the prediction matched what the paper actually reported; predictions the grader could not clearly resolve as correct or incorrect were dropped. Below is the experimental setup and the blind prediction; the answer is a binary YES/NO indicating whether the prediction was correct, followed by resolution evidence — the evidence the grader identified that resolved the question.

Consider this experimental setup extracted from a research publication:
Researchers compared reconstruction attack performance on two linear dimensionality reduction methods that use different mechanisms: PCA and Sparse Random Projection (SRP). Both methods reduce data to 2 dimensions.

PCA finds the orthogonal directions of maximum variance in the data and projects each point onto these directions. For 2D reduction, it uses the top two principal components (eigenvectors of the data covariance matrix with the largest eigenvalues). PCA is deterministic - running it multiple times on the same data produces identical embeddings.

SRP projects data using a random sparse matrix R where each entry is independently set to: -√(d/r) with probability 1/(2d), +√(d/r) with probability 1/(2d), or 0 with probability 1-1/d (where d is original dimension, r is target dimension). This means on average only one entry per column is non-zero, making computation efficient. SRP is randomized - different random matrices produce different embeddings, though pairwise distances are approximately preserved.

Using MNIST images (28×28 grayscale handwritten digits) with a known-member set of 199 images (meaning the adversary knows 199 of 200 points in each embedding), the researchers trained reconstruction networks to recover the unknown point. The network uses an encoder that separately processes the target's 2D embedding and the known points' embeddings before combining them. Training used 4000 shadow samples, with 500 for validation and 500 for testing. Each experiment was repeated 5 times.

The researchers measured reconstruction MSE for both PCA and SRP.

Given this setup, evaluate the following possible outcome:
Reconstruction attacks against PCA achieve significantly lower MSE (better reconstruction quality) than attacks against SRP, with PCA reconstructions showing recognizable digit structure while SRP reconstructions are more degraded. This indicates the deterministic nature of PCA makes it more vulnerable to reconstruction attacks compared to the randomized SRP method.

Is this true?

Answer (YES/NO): YES